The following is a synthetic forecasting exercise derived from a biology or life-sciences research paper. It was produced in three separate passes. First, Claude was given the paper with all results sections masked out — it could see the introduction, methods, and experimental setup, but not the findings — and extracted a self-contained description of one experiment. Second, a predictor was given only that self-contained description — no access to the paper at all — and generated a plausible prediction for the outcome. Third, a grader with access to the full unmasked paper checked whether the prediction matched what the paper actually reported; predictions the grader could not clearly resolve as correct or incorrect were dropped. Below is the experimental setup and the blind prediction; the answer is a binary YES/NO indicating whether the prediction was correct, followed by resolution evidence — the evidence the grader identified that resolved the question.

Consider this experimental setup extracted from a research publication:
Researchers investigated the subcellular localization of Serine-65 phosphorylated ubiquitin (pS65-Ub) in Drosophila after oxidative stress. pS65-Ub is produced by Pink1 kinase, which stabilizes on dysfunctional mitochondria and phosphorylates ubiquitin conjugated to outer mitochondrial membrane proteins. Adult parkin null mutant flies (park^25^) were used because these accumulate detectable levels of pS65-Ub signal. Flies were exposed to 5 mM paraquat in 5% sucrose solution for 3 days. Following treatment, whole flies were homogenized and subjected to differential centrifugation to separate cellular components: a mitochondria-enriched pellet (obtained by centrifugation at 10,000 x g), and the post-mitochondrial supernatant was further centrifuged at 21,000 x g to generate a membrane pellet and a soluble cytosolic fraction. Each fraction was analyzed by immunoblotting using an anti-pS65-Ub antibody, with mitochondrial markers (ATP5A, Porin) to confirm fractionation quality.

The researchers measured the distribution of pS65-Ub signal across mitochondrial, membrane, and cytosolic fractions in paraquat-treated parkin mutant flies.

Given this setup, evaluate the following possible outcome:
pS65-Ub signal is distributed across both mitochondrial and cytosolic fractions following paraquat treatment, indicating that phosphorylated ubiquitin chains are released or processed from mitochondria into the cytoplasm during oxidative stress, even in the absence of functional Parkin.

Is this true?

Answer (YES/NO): NO